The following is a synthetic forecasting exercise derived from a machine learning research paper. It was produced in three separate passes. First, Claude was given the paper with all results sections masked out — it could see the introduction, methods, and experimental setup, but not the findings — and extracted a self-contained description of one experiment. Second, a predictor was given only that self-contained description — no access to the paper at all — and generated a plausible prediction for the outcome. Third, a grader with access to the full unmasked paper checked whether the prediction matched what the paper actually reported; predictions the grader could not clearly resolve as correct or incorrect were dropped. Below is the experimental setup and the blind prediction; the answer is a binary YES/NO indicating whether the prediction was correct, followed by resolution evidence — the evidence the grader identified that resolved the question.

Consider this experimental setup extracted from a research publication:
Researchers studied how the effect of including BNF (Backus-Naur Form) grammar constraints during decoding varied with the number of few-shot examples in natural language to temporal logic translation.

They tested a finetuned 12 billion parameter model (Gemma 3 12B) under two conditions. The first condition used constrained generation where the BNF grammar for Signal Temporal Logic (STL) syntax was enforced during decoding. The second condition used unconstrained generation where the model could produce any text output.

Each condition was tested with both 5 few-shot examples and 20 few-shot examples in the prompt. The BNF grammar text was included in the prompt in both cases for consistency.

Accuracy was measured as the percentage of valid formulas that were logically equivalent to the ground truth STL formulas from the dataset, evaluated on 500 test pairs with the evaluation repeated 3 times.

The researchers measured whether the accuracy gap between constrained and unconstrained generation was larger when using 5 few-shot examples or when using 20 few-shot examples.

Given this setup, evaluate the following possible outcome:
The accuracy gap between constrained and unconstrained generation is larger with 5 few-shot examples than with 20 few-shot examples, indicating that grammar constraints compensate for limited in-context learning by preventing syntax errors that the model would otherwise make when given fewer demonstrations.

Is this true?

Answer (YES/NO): NO